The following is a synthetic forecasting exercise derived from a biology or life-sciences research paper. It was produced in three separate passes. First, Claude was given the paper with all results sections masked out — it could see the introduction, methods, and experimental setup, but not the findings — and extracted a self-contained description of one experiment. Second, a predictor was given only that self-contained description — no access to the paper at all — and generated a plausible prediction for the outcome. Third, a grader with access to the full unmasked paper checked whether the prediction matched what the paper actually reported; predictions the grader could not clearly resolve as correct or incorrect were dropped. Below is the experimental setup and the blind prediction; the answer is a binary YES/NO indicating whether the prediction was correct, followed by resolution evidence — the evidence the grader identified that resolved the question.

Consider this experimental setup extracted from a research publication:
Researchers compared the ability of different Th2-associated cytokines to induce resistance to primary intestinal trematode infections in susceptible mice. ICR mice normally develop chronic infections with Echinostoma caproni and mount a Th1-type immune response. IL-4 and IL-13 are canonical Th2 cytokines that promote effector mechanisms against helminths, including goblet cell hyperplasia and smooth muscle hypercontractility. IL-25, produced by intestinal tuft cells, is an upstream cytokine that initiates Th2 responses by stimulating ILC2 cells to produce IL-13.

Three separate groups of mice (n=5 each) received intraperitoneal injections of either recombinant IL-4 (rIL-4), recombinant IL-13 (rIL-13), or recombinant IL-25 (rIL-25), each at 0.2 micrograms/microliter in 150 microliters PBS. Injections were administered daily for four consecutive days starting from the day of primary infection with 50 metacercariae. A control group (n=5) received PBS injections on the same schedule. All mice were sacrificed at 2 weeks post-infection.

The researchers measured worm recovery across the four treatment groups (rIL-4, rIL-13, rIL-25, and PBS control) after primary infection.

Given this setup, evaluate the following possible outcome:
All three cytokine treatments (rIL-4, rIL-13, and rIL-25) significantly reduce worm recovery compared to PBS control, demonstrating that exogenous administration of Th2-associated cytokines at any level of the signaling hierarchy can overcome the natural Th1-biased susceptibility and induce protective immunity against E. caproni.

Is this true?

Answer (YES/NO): NO